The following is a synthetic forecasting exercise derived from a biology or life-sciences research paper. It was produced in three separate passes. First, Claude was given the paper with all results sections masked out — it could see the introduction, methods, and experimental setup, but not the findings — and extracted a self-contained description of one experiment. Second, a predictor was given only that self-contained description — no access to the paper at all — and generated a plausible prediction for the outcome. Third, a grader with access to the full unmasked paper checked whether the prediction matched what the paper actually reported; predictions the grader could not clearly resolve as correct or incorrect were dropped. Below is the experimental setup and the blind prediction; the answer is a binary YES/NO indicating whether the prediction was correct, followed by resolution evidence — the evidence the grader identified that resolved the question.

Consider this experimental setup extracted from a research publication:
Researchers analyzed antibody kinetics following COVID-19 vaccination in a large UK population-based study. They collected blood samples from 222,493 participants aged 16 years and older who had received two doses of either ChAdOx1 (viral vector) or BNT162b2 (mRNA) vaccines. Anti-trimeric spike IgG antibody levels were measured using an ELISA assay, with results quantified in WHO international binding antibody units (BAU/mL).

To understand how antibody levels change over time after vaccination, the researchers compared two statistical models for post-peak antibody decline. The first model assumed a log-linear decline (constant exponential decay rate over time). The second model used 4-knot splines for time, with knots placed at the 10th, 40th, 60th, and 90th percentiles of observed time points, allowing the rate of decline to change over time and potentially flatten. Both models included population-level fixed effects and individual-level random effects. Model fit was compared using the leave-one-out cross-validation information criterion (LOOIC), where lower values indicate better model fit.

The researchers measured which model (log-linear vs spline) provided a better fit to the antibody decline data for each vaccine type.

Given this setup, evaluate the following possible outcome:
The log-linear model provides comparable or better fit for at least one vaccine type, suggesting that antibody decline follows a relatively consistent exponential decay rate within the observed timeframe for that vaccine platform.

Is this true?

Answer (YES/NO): YES